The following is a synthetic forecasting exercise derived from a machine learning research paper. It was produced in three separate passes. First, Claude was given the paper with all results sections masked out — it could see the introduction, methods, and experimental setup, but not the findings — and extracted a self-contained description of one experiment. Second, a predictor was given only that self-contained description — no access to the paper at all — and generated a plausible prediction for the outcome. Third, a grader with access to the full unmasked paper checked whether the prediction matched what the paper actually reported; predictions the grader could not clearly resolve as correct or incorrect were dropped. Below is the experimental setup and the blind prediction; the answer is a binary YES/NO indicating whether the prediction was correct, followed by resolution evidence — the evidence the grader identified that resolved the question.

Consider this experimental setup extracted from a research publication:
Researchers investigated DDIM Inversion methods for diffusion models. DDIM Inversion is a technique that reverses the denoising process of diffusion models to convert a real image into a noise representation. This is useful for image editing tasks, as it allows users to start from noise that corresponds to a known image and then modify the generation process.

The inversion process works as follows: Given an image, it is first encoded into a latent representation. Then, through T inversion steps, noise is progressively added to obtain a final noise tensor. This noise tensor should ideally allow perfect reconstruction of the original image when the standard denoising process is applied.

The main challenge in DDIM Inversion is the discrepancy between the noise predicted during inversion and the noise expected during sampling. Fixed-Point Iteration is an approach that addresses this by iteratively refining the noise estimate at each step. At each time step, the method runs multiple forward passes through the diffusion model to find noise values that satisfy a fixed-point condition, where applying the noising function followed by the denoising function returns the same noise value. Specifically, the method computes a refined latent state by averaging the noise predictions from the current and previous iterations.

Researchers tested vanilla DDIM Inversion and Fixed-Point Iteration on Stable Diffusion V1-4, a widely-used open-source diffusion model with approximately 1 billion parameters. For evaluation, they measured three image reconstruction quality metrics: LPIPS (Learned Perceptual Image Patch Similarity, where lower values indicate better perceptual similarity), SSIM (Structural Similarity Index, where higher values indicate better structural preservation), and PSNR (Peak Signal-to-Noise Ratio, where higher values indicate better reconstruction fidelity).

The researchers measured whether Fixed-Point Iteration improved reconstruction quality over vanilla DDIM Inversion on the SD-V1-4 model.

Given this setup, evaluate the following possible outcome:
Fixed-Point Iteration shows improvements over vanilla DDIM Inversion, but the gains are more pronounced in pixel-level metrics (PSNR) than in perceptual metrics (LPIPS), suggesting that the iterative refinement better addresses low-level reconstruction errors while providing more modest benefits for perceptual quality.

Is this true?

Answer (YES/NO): NO